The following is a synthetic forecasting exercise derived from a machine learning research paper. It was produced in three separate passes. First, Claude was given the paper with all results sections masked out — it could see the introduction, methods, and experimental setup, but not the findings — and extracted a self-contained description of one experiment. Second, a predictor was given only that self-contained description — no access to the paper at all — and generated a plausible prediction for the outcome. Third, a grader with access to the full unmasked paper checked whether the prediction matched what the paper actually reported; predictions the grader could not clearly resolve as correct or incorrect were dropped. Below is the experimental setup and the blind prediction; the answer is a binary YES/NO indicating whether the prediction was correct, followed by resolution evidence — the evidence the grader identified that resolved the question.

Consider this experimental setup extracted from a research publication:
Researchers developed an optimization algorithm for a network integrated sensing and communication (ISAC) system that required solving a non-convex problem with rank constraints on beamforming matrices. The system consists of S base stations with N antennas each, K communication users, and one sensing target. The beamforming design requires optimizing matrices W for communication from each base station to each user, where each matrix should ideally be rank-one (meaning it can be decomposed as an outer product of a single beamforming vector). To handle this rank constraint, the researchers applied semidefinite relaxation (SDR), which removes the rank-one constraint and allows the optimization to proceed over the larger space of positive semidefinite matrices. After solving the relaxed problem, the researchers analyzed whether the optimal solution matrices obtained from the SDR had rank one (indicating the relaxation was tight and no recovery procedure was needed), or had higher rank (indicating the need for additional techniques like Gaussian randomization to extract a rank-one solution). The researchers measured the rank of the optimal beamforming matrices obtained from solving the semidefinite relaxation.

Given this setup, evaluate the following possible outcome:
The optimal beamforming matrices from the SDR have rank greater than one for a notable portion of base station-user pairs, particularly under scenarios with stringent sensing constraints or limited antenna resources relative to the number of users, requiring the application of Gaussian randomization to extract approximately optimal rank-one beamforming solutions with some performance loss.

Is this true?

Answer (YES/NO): NO